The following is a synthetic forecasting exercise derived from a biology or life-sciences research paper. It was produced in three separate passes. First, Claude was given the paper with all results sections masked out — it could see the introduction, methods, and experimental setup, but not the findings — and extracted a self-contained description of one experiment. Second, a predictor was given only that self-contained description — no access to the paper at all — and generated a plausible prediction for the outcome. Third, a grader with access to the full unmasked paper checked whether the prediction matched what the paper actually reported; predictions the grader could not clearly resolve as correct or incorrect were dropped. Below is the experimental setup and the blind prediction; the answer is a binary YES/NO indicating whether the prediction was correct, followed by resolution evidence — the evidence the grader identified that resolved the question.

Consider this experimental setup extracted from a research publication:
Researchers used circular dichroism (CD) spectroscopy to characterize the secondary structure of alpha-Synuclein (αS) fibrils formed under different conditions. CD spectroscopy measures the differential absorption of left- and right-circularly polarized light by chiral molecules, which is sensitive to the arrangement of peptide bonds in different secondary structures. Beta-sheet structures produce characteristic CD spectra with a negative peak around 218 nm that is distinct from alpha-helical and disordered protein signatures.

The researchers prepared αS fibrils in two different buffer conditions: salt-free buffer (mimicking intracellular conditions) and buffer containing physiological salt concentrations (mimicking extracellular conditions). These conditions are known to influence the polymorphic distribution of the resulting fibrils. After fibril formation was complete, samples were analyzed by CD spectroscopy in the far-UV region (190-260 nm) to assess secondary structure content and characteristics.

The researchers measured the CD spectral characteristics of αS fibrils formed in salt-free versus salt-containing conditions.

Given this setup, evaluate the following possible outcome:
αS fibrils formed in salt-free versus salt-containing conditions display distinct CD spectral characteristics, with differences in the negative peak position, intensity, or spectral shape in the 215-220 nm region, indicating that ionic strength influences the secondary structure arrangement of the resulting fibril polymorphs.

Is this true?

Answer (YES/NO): YES